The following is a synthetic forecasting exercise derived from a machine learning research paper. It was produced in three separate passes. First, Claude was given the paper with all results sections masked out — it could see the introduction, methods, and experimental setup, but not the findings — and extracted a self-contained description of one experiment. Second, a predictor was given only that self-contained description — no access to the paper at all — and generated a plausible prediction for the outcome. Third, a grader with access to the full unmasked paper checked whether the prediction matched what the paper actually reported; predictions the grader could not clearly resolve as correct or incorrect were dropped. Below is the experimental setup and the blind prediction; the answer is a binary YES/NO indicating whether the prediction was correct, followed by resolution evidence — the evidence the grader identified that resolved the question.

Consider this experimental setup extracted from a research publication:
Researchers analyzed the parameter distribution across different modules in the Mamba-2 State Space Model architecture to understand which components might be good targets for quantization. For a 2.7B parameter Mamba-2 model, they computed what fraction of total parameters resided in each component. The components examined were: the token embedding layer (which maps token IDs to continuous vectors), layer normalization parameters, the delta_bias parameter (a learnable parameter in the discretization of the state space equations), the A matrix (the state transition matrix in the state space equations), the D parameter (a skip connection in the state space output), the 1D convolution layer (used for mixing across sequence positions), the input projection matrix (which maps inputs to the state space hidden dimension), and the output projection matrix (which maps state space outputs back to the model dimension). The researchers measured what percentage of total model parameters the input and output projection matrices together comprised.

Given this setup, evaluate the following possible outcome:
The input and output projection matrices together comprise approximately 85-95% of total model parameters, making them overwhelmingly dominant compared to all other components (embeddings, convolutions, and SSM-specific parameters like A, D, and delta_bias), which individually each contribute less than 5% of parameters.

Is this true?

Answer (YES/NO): NO